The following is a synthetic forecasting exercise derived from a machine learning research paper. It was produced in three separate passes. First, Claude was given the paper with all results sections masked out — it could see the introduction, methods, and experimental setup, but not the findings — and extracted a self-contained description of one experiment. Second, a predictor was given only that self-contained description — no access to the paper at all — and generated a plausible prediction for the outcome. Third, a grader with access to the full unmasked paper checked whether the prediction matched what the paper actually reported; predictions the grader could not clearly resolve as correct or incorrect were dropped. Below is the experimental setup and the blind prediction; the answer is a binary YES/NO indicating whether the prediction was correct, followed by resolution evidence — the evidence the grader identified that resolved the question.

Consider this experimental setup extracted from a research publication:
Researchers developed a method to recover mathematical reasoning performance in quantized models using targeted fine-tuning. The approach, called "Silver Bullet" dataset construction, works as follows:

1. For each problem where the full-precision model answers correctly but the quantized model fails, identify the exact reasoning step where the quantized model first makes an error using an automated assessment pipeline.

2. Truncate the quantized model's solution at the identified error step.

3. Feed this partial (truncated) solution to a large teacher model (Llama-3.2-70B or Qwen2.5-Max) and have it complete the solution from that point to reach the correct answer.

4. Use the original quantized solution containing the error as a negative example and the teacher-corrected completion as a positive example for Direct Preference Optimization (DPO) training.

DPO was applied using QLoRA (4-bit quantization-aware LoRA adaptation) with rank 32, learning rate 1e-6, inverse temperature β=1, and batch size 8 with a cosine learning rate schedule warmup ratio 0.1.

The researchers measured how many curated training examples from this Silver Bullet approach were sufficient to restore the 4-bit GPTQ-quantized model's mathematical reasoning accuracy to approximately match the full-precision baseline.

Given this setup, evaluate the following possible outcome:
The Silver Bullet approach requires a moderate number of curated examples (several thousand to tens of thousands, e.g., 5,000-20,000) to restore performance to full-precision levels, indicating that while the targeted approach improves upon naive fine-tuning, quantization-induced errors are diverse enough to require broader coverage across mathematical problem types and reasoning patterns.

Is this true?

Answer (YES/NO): NO